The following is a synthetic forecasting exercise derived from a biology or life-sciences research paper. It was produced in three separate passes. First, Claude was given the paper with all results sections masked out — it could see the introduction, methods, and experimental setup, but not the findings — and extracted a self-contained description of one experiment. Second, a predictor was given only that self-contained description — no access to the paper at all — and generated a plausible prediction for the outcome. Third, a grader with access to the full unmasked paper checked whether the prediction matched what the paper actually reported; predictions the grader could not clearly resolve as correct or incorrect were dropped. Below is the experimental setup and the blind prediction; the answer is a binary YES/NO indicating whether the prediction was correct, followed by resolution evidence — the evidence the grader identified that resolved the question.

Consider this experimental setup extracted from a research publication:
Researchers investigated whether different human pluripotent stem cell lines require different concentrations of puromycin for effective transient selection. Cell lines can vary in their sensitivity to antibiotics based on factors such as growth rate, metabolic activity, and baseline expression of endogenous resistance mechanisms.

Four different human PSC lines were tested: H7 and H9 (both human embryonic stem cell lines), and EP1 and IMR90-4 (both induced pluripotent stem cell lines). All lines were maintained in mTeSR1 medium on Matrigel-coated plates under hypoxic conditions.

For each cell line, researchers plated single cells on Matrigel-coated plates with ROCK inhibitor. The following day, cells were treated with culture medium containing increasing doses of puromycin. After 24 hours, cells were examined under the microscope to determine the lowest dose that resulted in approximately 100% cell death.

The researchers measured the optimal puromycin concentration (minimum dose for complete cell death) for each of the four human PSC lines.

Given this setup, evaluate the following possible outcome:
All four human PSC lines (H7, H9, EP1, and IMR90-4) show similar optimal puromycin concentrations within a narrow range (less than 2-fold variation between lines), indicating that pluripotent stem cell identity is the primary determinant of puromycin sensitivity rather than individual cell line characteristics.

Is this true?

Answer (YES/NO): NO